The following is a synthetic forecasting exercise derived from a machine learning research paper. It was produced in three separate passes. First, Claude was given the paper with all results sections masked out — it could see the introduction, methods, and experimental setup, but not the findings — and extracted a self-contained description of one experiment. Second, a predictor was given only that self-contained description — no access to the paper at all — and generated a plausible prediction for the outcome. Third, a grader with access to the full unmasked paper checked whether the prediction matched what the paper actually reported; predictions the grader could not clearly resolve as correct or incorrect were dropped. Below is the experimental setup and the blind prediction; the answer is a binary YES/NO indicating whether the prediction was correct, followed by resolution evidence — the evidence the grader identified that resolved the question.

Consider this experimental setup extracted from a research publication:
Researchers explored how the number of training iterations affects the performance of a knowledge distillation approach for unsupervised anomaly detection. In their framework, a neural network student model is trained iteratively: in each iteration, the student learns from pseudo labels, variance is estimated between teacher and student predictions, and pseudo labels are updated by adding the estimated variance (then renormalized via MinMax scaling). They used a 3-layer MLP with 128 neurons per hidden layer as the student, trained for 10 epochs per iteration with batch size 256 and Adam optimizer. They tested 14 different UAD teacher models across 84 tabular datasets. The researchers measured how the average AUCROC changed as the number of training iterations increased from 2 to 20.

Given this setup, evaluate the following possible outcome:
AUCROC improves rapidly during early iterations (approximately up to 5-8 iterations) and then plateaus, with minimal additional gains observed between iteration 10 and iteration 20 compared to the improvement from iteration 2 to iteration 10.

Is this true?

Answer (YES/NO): NO